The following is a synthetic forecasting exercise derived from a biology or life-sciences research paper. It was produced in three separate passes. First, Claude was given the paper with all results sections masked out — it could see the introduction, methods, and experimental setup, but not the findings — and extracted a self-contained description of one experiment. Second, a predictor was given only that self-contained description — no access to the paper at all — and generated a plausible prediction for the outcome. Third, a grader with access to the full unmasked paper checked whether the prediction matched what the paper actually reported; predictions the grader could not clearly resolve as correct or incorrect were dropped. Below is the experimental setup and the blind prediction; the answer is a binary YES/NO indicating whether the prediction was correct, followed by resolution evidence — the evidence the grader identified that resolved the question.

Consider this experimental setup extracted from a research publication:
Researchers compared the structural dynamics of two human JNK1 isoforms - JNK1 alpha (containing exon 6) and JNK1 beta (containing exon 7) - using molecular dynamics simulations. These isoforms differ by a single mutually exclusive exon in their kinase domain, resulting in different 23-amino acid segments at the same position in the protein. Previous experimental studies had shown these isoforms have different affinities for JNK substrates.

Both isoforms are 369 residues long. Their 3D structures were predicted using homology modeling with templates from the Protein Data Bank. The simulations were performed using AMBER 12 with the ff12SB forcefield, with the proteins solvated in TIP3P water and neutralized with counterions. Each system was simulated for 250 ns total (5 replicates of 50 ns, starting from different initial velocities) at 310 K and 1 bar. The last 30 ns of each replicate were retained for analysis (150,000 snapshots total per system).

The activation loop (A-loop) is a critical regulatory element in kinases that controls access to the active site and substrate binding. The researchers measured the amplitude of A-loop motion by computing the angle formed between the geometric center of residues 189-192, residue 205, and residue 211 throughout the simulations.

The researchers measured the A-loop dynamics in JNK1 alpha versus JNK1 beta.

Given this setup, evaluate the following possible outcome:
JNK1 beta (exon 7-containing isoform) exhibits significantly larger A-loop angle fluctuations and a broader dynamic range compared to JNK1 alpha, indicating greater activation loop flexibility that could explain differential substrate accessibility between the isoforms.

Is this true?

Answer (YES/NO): NO